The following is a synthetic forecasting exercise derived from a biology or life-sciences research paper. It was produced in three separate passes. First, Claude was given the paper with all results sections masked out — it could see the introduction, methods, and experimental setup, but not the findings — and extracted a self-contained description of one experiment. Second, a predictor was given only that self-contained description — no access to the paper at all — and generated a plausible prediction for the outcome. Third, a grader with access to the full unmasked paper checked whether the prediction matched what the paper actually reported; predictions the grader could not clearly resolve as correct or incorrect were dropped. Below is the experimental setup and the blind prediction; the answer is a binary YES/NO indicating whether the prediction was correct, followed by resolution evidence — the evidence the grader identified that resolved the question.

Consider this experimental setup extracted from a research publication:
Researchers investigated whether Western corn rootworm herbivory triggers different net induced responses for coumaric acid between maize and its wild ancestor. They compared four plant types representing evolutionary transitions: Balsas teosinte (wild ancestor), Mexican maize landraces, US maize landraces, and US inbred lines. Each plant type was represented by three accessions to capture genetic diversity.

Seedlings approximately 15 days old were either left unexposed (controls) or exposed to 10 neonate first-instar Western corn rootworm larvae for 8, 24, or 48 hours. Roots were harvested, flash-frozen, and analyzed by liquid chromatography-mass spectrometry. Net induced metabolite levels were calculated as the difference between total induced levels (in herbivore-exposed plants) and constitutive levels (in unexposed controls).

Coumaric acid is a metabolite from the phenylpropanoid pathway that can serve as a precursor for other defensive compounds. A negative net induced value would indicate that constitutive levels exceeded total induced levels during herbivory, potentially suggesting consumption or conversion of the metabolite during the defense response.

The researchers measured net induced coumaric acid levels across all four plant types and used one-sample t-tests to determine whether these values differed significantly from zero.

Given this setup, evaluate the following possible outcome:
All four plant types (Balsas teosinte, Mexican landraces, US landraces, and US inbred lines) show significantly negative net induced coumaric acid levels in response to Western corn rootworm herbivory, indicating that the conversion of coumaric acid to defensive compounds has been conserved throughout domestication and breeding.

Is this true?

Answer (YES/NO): NO